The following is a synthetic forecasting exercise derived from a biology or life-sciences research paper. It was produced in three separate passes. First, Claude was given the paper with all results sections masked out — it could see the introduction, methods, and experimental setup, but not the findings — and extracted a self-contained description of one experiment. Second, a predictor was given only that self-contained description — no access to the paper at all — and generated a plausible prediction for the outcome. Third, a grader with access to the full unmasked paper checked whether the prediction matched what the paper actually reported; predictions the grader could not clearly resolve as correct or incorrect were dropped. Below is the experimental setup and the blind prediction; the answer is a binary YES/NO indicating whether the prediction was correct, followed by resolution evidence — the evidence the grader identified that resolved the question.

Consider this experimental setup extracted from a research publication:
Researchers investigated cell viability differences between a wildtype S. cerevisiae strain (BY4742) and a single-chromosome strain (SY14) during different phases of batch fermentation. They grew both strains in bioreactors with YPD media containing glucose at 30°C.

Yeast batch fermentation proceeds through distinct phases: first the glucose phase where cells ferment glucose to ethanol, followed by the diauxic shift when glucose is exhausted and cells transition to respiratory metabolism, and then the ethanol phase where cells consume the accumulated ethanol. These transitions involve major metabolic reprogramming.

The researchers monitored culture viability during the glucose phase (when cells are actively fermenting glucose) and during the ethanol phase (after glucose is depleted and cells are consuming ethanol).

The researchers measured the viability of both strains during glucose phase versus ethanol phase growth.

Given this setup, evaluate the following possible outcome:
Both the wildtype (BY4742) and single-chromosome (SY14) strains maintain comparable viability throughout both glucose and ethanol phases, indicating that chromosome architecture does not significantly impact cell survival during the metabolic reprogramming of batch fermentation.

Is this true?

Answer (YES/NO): NO